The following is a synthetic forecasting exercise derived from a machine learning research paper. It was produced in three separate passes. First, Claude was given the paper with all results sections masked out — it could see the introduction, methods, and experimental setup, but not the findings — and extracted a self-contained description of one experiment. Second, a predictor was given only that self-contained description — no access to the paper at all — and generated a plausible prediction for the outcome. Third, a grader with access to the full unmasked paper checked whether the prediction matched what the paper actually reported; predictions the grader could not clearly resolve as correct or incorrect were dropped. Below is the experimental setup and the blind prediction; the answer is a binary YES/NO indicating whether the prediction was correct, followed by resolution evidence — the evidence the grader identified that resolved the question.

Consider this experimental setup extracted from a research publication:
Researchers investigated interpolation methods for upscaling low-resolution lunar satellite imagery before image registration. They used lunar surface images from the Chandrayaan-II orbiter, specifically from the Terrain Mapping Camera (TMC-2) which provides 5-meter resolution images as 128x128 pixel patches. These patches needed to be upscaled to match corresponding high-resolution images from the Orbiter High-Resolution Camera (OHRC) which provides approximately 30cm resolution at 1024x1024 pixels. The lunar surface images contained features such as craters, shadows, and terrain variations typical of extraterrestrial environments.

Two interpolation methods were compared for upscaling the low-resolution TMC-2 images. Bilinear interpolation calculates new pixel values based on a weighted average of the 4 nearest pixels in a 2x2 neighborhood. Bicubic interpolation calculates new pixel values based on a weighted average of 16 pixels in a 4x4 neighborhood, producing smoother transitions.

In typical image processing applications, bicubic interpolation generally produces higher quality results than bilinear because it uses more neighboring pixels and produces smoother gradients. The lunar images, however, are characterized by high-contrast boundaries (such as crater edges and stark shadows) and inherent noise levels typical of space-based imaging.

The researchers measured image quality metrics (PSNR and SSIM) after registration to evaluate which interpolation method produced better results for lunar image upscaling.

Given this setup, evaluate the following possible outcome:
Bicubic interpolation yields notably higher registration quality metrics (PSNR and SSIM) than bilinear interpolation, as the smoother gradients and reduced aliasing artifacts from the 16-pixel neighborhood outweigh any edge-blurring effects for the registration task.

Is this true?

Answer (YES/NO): NO